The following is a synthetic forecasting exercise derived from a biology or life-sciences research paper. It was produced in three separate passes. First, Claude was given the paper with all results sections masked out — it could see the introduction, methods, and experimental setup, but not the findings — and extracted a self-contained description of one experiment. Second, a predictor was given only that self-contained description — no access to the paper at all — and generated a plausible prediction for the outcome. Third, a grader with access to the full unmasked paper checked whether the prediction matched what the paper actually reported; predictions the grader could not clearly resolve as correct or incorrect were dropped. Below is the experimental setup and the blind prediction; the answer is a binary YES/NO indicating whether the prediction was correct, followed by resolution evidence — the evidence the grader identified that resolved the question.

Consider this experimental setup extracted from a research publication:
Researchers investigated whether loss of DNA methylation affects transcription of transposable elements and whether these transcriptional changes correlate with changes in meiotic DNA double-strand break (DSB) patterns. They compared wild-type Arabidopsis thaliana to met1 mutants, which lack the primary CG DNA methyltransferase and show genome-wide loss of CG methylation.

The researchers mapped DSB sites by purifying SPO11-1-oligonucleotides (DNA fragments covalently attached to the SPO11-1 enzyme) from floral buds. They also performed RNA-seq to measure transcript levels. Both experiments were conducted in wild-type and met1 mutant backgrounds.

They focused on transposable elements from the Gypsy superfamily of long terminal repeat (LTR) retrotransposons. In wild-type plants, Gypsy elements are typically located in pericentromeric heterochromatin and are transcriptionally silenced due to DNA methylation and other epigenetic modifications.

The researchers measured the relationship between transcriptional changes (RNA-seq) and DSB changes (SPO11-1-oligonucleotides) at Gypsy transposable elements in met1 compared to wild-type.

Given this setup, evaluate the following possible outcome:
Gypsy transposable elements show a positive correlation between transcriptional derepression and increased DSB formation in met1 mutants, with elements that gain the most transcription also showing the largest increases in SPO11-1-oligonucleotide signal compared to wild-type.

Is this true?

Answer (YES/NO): NO